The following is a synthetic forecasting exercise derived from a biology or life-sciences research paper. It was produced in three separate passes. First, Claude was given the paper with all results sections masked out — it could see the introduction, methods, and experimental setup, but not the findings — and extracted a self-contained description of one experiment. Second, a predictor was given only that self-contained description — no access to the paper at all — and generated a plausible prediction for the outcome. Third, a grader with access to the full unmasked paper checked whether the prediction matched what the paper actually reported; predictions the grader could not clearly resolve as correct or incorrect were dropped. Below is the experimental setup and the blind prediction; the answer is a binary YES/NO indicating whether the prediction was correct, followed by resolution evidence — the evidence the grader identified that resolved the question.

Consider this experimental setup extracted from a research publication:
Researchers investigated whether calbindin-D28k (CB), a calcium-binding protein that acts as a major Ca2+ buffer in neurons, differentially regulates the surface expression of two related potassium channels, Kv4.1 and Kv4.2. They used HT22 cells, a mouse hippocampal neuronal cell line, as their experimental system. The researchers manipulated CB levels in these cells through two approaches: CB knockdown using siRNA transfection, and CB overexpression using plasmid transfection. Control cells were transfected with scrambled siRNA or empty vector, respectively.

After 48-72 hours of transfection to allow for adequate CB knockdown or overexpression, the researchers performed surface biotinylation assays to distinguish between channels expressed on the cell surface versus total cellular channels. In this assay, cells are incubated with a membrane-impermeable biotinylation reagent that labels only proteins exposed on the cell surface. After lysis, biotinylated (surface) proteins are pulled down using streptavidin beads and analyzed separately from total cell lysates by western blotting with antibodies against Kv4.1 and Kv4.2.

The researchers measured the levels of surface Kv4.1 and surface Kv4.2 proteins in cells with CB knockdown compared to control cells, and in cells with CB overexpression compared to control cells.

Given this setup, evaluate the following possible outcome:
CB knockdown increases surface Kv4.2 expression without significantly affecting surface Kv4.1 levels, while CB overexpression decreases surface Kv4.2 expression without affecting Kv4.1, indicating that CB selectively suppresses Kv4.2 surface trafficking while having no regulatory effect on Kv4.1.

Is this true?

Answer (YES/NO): NO